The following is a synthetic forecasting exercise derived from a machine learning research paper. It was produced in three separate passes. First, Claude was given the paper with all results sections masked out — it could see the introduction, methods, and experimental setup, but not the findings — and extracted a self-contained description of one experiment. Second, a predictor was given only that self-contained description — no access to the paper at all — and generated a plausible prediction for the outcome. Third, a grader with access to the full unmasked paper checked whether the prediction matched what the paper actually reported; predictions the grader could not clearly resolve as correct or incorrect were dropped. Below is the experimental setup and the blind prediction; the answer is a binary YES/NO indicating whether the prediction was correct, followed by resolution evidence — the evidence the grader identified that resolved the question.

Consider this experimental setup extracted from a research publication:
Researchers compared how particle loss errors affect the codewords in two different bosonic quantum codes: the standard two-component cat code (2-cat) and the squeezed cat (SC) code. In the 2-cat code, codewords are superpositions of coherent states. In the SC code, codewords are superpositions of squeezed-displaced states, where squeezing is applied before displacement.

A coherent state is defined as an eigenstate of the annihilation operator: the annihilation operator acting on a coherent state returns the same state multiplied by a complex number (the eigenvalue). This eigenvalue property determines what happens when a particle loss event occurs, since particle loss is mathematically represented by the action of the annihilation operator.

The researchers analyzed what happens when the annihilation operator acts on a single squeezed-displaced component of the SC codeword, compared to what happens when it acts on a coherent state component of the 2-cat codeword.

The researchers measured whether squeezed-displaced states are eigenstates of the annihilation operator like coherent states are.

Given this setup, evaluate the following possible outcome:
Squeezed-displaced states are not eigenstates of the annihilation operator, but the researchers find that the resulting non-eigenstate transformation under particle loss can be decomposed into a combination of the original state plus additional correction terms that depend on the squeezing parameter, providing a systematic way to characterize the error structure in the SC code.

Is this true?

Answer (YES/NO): NO